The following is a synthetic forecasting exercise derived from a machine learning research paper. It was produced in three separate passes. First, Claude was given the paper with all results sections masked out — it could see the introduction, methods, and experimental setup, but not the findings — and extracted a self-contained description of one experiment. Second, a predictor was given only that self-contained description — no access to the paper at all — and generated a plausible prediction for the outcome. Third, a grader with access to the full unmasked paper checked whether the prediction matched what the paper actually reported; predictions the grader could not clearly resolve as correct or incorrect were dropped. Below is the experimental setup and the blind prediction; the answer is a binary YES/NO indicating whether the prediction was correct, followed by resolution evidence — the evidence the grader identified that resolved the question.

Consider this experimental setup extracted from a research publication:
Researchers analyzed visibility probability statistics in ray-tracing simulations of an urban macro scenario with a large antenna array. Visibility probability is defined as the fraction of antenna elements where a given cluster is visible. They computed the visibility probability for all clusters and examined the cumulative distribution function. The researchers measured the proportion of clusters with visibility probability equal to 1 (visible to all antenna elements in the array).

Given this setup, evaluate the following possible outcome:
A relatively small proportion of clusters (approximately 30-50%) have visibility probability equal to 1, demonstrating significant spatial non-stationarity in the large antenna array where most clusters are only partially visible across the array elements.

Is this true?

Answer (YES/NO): YES